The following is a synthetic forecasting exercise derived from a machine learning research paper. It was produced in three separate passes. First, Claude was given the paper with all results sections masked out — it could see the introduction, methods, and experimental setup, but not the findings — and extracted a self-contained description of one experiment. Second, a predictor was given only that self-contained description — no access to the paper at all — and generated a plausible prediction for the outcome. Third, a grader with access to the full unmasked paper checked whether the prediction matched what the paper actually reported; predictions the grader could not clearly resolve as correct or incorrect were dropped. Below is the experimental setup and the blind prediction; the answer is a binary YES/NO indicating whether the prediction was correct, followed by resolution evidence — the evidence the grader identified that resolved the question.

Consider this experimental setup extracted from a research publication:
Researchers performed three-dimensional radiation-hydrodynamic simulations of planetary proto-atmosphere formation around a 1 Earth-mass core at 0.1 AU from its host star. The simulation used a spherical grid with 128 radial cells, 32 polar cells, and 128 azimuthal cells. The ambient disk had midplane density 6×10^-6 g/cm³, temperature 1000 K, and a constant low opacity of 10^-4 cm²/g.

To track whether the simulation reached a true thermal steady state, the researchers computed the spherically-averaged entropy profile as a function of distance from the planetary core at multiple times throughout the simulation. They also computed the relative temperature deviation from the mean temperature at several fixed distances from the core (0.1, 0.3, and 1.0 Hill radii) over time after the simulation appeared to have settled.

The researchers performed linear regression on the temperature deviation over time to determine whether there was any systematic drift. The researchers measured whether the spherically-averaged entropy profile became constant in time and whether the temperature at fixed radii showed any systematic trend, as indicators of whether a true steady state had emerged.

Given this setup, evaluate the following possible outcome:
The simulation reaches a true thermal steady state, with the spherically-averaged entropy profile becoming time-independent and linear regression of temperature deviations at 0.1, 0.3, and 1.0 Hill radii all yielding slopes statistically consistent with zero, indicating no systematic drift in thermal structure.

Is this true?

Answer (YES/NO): YES